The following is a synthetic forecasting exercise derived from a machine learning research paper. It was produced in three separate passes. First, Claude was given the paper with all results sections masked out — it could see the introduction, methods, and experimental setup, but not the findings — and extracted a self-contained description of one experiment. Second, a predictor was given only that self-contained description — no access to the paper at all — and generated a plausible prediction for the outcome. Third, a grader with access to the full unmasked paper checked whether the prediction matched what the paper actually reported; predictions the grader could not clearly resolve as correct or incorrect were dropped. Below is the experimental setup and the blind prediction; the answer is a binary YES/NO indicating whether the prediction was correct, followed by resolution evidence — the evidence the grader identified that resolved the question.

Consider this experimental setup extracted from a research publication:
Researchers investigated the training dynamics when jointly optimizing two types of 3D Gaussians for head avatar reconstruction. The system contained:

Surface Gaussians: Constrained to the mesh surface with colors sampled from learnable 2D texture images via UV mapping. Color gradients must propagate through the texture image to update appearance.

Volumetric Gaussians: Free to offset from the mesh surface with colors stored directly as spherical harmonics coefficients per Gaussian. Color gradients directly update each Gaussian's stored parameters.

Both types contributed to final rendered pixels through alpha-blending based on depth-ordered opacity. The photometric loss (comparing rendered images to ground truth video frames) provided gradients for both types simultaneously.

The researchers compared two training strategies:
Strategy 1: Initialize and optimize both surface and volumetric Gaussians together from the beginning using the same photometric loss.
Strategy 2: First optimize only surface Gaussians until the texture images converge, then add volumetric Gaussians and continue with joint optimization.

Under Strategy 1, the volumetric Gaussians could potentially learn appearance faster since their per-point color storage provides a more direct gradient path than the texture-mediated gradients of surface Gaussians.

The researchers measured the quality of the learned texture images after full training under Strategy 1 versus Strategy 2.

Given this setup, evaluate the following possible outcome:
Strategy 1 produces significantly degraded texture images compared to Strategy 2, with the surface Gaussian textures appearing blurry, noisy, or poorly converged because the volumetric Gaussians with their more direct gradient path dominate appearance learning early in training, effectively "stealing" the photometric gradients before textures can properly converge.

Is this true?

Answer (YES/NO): YES